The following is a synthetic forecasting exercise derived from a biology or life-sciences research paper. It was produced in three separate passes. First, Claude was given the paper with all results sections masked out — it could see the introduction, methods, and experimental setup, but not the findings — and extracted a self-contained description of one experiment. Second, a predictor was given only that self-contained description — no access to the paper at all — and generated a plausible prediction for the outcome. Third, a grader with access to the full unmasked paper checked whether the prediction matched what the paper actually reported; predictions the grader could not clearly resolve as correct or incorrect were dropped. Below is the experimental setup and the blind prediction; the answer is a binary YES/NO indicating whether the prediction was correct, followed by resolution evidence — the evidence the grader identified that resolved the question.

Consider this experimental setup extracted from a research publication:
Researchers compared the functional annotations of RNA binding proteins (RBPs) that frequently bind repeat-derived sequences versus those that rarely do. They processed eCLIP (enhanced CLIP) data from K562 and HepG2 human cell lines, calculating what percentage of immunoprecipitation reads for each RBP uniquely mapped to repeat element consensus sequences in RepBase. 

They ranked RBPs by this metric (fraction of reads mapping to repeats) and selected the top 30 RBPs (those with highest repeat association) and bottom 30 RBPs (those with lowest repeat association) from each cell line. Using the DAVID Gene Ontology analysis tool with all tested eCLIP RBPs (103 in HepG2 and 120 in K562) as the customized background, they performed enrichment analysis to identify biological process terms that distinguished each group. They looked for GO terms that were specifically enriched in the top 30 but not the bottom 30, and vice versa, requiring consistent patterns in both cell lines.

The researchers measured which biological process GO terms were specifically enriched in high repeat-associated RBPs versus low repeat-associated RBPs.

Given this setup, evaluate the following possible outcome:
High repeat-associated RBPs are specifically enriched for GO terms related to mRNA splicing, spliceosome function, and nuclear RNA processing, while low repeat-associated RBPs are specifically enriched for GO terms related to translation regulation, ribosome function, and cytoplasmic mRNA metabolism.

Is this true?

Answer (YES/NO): NO